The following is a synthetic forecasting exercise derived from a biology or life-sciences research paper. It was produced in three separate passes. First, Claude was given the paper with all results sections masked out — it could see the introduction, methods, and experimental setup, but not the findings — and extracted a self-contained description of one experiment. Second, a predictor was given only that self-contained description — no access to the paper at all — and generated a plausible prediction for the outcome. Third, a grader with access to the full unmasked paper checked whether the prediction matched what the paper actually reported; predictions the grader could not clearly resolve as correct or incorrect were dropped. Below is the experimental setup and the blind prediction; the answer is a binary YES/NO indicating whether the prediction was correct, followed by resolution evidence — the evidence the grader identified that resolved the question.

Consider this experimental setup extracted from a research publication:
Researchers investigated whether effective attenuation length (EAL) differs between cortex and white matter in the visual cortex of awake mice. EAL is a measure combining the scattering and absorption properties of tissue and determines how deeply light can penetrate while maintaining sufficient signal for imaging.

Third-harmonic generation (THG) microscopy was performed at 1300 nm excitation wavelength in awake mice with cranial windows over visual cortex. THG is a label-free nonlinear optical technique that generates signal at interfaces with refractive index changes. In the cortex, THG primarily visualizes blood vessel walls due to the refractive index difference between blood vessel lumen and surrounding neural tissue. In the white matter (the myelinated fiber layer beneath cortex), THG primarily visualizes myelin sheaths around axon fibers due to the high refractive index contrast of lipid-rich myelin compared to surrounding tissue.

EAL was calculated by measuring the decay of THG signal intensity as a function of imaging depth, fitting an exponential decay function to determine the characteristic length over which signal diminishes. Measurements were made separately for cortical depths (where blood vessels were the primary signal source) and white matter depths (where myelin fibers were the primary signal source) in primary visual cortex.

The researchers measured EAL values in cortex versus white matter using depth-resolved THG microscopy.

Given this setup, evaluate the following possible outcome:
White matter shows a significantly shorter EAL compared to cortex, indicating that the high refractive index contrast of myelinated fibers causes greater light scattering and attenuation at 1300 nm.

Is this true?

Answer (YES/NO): YES